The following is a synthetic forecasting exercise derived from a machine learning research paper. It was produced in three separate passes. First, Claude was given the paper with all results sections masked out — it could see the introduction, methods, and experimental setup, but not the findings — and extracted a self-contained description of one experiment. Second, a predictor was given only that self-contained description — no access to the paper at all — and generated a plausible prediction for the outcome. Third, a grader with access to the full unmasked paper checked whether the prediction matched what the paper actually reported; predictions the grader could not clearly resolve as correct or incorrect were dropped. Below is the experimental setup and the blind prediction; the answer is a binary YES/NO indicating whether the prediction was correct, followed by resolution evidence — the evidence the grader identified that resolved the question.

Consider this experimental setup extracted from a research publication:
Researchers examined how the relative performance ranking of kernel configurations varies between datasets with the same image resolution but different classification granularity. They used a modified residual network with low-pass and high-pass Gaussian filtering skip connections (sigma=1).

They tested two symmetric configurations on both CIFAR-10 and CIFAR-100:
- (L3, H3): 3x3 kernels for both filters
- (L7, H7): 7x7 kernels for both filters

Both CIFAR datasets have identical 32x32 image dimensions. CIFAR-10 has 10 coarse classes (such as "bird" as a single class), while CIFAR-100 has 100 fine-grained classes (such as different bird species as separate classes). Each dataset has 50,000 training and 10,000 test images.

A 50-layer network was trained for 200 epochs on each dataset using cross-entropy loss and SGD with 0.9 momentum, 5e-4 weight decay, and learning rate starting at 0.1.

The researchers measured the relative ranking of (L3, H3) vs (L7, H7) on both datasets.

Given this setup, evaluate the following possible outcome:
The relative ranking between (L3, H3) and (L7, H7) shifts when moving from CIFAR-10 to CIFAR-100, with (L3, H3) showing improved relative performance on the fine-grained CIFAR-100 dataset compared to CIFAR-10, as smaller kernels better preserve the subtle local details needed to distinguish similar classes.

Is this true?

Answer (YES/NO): NO